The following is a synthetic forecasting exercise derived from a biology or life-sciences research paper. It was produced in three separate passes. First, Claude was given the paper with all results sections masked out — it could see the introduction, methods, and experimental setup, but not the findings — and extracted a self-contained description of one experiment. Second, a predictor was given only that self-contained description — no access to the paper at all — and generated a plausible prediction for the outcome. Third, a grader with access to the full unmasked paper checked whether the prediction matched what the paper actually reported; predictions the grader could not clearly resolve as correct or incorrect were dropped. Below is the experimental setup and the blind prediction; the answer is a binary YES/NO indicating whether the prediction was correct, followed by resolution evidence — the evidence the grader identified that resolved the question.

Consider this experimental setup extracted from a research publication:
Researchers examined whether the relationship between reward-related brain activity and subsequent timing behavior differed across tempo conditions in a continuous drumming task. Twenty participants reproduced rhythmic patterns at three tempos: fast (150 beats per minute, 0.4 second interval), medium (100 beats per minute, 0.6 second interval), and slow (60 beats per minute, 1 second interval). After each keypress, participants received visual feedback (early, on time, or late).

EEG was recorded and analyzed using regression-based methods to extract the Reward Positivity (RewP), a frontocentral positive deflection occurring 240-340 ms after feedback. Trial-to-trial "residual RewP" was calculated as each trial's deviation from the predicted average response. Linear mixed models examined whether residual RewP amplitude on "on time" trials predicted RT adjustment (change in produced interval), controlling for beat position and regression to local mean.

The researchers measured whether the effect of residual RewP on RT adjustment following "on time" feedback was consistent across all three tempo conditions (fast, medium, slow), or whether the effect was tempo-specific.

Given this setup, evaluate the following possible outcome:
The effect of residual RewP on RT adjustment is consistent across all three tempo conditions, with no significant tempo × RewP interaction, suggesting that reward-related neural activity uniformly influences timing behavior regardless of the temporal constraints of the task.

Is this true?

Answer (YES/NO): NO